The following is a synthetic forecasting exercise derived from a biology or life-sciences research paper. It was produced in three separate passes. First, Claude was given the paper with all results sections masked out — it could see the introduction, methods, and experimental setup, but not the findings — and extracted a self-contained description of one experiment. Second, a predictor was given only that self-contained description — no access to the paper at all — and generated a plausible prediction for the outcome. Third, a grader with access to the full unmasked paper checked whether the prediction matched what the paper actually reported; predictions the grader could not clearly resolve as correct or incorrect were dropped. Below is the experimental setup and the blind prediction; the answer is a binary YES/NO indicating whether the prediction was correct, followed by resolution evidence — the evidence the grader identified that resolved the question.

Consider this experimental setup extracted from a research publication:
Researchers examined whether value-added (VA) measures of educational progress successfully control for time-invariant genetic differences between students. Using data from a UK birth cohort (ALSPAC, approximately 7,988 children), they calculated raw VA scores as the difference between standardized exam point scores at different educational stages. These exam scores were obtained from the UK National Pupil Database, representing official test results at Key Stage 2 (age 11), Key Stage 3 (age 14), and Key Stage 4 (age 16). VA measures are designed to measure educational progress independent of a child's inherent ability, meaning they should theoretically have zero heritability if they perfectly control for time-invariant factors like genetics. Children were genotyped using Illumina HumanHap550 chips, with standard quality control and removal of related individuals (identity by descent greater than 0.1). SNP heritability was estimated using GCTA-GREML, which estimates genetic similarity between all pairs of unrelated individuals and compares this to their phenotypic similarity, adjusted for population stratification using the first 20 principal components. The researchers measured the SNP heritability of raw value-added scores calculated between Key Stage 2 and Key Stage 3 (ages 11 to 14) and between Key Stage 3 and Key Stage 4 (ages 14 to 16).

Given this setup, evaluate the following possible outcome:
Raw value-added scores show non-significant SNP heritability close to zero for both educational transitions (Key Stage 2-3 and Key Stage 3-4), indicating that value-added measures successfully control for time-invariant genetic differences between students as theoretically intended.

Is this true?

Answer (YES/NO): YES